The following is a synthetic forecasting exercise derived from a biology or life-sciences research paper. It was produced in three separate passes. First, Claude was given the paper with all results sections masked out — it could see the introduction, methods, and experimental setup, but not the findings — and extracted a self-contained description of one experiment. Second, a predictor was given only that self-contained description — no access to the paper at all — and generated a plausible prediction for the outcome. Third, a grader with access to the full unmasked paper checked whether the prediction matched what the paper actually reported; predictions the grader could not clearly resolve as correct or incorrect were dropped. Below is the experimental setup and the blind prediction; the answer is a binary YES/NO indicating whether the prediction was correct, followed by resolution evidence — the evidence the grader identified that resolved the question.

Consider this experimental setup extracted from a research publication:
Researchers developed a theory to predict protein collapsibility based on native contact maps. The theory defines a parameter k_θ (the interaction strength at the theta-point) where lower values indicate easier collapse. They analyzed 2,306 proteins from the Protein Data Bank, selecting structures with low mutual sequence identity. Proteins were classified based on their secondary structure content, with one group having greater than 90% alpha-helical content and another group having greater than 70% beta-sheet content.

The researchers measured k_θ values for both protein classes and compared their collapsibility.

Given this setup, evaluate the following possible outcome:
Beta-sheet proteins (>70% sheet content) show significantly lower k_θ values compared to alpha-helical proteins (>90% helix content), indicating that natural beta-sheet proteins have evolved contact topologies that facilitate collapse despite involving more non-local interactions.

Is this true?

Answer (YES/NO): YES